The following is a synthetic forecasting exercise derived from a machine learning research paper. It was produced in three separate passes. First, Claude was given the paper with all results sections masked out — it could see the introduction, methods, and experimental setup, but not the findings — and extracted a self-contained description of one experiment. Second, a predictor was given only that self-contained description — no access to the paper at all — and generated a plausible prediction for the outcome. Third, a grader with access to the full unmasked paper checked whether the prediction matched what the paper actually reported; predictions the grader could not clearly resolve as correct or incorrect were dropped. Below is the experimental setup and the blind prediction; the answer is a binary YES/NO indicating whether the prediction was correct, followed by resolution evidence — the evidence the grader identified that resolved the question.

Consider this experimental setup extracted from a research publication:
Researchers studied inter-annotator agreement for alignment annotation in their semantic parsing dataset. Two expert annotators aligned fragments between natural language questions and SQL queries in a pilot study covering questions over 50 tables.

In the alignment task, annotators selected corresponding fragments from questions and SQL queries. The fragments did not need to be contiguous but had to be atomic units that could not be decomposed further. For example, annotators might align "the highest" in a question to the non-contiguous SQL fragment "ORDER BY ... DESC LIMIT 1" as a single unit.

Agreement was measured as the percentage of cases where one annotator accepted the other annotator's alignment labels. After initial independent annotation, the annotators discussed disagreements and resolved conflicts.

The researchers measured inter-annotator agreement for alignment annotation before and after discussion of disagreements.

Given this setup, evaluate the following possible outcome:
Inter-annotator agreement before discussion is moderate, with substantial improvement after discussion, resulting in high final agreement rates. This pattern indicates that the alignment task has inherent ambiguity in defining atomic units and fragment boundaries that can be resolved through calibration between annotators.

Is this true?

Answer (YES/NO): YES